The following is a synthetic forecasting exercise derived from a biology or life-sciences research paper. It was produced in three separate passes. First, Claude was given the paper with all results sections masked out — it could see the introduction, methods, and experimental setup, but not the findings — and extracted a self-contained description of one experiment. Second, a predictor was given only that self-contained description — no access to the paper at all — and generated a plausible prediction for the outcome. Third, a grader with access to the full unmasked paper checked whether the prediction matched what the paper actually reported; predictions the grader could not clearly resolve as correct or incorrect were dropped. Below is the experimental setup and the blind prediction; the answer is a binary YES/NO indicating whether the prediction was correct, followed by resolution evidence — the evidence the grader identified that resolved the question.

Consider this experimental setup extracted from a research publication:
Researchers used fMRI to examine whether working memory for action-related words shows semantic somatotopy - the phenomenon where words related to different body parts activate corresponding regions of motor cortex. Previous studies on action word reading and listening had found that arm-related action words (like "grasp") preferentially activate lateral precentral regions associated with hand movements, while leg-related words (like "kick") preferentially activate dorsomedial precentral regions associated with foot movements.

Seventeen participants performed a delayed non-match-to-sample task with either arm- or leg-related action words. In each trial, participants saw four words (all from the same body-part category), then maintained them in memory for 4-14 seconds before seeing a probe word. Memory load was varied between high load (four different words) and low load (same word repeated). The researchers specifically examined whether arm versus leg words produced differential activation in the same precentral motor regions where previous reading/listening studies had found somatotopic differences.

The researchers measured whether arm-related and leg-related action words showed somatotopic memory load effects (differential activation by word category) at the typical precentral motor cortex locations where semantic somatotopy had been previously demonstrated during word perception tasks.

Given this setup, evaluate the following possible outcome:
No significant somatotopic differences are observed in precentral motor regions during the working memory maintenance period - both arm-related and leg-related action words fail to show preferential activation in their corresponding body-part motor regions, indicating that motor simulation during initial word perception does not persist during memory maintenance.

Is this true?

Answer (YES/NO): YES